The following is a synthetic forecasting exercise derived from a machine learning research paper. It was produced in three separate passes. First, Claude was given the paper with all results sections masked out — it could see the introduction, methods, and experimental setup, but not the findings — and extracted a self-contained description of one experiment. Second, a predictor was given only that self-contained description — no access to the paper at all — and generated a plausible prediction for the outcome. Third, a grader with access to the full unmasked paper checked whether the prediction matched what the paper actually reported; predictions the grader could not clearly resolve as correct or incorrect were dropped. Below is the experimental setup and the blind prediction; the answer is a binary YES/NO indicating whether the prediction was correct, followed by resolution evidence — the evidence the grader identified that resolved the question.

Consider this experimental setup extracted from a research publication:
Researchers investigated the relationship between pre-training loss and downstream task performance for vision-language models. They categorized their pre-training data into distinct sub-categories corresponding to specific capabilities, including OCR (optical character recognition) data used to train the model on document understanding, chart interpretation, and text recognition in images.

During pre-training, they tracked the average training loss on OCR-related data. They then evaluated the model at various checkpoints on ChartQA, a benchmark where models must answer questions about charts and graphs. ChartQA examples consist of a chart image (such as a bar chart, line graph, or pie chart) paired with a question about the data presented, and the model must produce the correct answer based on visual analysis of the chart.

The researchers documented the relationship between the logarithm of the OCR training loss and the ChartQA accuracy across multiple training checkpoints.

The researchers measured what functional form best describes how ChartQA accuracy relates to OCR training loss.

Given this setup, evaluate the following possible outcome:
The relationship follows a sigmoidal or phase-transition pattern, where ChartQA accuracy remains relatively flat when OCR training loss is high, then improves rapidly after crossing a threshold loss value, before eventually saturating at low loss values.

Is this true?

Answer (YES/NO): NO